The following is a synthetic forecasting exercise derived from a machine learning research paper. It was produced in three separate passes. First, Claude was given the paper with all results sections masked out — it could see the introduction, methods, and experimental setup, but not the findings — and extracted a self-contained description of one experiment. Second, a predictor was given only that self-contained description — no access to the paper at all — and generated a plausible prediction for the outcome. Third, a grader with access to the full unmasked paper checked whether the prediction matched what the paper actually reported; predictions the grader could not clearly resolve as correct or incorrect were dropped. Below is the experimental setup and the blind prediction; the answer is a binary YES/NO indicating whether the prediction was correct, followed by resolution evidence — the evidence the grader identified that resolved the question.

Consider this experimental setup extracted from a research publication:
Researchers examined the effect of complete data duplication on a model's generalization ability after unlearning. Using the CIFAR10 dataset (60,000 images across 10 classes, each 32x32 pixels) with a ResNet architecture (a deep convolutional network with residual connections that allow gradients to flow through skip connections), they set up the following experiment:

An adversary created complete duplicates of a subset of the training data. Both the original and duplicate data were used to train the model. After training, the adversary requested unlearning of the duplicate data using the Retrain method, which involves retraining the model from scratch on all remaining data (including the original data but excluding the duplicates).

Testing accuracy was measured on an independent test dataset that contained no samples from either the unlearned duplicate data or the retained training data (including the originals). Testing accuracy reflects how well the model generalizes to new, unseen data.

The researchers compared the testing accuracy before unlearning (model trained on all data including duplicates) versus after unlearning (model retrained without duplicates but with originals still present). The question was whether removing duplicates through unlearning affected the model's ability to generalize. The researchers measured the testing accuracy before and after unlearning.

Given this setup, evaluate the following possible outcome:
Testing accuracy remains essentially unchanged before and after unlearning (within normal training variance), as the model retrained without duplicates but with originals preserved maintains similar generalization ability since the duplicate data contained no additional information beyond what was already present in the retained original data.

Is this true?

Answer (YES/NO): YES